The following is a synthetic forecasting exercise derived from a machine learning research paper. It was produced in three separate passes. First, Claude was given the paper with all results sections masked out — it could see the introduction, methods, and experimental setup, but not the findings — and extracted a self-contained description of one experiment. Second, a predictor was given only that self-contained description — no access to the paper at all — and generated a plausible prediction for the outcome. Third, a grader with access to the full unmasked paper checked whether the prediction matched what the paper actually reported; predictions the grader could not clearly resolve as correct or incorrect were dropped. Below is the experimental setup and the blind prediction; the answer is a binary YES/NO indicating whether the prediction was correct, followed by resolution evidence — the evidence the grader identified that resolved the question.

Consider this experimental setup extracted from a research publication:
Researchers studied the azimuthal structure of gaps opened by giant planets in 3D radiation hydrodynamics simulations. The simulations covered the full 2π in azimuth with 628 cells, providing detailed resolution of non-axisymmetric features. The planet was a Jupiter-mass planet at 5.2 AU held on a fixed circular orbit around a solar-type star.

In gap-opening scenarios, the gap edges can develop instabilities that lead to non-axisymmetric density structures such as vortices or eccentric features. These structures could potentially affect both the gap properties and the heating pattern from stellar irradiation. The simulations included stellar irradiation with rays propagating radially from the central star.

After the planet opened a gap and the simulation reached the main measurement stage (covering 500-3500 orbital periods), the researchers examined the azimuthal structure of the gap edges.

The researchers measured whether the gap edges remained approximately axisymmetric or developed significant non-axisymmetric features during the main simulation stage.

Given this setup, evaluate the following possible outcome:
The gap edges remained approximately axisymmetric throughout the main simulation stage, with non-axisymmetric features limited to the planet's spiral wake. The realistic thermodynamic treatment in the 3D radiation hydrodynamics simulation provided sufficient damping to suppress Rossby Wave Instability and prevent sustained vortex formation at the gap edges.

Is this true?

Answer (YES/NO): NO